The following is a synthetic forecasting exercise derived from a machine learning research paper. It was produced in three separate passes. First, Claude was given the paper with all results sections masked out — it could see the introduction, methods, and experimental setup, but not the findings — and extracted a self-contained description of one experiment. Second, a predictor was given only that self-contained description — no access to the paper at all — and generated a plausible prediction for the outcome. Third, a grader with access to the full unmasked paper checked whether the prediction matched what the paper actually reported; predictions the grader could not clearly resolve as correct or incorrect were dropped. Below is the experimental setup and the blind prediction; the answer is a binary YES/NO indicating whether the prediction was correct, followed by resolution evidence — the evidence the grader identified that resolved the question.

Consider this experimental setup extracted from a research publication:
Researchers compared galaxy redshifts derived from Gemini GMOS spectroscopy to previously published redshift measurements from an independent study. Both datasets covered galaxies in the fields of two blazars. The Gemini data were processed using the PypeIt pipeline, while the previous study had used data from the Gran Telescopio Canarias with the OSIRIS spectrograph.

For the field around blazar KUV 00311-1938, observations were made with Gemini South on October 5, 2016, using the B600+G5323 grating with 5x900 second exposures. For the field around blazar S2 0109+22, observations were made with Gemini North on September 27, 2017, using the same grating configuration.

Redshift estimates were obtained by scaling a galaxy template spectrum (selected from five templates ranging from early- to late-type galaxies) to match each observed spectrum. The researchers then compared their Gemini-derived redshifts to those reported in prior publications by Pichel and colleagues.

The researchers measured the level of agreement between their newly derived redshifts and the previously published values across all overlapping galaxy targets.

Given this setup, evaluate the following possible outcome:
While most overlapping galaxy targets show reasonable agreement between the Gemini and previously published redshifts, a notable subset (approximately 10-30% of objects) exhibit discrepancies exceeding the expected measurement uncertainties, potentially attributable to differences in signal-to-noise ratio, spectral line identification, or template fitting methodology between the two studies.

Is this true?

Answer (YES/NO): YES